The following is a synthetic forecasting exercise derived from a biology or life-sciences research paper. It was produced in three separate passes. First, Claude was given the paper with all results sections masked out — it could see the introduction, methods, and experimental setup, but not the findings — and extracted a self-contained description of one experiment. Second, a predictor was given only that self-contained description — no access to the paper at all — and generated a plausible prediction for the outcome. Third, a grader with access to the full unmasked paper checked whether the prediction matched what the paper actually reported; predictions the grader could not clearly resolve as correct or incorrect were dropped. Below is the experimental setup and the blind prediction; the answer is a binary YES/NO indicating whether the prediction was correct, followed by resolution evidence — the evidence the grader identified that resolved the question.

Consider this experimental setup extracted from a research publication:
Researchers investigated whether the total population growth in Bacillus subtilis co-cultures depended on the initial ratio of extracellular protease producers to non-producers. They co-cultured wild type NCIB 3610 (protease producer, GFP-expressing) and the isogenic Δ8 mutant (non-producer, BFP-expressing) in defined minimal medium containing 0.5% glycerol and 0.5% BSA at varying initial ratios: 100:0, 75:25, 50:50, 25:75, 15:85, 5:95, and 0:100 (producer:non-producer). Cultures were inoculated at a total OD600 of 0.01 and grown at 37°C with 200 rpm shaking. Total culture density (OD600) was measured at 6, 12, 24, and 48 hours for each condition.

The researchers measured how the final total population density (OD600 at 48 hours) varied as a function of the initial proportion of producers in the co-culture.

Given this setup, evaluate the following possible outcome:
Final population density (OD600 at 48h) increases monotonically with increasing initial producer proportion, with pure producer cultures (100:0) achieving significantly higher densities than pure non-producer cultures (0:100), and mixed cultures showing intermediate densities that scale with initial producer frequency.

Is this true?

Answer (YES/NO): NO